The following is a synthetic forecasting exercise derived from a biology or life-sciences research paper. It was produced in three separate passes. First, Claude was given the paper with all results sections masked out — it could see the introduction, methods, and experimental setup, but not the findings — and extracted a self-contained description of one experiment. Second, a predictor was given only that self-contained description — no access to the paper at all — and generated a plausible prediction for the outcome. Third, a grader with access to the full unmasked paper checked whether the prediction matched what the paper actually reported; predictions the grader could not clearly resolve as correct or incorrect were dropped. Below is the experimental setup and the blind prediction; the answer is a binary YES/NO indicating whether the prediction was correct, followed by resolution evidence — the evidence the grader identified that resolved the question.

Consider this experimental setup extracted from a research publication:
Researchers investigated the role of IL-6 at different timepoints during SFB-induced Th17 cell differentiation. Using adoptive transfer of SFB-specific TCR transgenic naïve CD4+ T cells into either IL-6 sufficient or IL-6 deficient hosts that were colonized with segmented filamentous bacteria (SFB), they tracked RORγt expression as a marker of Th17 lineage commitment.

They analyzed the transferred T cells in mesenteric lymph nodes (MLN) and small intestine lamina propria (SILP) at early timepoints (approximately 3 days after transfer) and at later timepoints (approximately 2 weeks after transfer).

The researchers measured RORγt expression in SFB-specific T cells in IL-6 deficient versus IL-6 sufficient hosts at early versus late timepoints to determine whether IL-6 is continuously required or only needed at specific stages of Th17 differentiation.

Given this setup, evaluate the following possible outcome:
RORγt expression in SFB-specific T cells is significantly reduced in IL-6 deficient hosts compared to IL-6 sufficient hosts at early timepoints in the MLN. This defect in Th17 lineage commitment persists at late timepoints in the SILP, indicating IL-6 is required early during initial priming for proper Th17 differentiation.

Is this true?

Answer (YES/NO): NO